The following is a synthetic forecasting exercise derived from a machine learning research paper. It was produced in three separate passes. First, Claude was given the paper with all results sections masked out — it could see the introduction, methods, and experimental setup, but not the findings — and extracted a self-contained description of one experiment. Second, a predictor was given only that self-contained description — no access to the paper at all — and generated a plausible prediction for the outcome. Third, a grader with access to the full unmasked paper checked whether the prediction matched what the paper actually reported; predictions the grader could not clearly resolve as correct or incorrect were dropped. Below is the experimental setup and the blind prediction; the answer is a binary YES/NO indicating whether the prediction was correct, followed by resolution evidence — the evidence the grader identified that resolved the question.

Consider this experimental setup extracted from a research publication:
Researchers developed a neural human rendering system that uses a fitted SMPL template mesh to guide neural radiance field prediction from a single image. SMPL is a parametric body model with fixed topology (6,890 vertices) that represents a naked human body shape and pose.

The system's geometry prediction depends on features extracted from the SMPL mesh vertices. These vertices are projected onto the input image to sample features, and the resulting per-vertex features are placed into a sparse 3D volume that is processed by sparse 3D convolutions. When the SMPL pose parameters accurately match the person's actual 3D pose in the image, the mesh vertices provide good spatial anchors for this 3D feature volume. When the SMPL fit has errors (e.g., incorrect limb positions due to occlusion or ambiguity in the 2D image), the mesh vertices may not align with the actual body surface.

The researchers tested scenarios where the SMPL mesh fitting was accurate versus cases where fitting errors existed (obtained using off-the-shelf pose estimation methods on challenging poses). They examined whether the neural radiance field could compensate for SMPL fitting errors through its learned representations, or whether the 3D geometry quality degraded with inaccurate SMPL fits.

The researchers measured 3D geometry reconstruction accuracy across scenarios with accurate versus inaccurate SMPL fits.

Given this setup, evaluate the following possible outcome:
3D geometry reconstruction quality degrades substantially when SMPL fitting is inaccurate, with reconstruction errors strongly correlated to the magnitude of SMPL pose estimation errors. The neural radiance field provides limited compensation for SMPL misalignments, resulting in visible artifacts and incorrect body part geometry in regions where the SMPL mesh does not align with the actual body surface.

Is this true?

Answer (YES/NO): NO